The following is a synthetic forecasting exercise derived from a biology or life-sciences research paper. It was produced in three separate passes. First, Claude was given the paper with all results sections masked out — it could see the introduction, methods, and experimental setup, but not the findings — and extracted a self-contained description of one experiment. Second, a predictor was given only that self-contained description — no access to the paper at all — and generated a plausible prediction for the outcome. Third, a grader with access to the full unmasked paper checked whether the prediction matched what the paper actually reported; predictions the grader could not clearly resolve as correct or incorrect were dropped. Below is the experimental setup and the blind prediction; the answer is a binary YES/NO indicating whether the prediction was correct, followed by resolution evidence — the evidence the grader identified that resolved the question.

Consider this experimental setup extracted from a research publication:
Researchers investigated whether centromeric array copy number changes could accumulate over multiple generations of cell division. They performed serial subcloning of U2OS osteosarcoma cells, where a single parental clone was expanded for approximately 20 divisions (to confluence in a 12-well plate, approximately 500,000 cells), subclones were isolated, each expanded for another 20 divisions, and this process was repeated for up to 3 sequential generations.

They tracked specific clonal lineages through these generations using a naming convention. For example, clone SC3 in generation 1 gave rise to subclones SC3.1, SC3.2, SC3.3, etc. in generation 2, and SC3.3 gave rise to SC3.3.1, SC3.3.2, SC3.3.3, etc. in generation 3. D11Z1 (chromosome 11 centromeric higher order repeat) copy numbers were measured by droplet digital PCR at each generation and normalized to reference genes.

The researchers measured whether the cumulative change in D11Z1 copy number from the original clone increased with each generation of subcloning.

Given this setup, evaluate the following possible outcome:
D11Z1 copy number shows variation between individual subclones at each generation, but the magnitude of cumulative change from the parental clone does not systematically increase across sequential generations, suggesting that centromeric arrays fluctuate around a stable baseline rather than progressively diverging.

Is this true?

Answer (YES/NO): NO